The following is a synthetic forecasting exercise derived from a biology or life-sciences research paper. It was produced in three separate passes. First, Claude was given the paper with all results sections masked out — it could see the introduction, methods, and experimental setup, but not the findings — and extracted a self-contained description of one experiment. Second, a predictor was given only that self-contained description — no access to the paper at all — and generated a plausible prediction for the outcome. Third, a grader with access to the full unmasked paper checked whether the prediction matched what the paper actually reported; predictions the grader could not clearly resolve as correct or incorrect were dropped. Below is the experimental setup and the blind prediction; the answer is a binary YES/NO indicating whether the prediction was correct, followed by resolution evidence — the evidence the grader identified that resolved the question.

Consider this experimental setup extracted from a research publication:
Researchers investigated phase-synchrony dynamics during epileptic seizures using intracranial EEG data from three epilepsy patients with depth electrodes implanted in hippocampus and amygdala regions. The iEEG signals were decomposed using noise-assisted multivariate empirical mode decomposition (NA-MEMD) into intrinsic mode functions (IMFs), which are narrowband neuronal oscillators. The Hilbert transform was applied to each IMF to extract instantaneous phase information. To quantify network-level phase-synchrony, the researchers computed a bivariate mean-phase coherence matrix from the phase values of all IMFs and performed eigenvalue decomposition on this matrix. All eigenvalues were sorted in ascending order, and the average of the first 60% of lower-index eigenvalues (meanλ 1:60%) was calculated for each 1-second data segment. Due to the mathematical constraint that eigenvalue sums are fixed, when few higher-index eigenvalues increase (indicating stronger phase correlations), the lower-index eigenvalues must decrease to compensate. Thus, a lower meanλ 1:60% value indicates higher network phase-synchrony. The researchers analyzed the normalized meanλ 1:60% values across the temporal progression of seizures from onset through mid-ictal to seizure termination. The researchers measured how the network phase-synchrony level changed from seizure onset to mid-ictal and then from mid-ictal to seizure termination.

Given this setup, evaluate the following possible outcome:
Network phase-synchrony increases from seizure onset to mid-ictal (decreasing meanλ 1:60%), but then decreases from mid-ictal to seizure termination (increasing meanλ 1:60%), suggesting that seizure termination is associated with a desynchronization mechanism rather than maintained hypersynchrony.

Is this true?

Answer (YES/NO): NO